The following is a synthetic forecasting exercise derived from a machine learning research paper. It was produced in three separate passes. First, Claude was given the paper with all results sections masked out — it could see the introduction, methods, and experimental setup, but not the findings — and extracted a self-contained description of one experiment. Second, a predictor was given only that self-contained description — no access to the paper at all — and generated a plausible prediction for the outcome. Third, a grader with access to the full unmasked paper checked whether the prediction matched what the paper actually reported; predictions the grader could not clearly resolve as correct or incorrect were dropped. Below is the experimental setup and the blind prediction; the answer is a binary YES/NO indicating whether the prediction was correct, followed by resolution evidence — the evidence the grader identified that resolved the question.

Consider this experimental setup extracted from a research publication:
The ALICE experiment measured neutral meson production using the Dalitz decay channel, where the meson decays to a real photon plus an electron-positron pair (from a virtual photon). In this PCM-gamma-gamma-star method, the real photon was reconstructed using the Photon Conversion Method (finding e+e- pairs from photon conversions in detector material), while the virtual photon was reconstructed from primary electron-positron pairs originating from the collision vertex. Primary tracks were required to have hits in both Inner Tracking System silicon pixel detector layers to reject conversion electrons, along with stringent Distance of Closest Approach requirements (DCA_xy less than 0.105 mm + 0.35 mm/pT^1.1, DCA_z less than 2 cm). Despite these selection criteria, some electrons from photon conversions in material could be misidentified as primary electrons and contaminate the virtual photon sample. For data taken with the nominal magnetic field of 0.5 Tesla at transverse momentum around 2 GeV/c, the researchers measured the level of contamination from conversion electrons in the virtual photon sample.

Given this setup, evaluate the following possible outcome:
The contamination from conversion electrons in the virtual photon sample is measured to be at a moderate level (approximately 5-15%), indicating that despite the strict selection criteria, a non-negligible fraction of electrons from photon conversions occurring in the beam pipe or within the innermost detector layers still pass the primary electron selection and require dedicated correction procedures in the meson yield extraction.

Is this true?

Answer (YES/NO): NO